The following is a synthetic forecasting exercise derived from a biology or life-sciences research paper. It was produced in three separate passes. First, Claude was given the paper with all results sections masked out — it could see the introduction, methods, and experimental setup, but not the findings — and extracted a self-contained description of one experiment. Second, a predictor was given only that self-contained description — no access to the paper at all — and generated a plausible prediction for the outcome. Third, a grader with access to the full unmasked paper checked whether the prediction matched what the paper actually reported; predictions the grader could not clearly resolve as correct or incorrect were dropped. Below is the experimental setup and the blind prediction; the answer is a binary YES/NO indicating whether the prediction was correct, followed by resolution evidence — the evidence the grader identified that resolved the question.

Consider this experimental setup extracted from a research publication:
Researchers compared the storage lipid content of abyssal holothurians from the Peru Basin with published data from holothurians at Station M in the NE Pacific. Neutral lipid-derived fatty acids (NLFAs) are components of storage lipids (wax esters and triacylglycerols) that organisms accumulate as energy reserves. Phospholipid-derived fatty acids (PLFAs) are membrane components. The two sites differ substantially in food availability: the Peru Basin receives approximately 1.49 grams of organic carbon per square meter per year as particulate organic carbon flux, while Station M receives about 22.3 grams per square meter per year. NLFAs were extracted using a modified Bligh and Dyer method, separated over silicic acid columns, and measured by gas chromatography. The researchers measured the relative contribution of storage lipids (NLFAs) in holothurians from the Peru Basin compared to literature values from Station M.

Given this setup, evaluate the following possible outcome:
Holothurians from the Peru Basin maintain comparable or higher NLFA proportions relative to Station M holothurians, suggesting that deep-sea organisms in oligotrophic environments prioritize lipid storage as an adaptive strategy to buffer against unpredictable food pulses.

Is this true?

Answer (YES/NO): YES